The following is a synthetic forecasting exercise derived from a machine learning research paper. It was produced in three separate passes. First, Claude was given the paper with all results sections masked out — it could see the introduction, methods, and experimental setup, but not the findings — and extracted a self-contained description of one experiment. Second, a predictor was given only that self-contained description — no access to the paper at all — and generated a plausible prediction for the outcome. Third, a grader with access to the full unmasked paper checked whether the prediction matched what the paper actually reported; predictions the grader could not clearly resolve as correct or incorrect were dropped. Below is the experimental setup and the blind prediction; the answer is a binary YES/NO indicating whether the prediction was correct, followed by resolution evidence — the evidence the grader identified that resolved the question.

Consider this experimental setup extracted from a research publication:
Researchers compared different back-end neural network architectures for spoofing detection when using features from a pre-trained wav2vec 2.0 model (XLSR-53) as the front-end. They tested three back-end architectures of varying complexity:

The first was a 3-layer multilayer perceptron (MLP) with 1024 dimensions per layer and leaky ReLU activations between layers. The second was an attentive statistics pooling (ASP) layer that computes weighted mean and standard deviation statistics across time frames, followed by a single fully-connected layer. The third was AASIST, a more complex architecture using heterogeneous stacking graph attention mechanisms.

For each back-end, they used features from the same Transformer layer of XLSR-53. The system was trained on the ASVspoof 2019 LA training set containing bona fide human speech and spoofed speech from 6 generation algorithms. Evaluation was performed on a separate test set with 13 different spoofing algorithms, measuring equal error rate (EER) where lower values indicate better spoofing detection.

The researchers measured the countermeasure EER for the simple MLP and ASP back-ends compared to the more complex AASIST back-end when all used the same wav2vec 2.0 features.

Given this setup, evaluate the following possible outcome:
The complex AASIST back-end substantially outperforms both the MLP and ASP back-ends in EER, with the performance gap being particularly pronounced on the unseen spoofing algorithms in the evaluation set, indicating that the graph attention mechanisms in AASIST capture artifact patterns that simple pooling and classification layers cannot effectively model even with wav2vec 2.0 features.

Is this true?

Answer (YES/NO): NO